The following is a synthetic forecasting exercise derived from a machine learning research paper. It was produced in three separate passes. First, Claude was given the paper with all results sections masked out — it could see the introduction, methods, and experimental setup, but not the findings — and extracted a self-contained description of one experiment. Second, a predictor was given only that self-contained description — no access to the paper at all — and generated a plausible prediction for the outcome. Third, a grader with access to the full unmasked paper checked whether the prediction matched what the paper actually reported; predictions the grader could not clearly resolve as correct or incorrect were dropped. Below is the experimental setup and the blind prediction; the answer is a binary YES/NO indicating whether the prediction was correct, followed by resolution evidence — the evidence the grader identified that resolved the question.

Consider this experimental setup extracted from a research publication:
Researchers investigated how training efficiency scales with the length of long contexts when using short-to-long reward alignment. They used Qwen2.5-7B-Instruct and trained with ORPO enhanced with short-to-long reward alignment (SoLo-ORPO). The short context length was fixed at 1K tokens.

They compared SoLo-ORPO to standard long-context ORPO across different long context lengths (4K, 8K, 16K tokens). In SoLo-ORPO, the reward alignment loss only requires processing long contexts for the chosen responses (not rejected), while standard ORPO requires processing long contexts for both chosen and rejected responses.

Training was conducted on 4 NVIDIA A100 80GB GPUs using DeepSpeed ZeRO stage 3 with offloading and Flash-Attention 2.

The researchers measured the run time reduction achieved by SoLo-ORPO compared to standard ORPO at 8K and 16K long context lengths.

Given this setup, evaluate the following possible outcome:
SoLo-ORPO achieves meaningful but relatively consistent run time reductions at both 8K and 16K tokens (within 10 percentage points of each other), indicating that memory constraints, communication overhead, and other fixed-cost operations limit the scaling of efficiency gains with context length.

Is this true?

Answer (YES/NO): YES